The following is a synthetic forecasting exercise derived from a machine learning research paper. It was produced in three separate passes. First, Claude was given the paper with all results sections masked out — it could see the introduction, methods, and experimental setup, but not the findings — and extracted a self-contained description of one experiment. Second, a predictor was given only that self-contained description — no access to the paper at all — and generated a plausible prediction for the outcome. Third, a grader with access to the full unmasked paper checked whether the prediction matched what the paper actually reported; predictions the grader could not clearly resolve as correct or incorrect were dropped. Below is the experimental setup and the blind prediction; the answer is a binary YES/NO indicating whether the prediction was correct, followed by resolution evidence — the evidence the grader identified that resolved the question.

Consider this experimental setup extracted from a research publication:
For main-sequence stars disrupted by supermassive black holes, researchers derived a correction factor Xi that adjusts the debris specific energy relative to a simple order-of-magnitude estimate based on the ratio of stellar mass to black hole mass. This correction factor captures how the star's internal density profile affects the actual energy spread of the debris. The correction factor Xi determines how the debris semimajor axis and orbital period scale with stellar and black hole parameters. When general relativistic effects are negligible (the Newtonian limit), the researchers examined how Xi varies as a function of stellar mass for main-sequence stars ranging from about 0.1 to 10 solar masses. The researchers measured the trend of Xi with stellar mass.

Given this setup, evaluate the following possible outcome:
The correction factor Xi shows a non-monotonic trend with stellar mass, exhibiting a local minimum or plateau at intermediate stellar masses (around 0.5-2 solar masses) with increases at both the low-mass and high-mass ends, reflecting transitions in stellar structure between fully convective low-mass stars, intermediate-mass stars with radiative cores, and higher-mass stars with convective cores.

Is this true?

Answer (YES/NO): NO